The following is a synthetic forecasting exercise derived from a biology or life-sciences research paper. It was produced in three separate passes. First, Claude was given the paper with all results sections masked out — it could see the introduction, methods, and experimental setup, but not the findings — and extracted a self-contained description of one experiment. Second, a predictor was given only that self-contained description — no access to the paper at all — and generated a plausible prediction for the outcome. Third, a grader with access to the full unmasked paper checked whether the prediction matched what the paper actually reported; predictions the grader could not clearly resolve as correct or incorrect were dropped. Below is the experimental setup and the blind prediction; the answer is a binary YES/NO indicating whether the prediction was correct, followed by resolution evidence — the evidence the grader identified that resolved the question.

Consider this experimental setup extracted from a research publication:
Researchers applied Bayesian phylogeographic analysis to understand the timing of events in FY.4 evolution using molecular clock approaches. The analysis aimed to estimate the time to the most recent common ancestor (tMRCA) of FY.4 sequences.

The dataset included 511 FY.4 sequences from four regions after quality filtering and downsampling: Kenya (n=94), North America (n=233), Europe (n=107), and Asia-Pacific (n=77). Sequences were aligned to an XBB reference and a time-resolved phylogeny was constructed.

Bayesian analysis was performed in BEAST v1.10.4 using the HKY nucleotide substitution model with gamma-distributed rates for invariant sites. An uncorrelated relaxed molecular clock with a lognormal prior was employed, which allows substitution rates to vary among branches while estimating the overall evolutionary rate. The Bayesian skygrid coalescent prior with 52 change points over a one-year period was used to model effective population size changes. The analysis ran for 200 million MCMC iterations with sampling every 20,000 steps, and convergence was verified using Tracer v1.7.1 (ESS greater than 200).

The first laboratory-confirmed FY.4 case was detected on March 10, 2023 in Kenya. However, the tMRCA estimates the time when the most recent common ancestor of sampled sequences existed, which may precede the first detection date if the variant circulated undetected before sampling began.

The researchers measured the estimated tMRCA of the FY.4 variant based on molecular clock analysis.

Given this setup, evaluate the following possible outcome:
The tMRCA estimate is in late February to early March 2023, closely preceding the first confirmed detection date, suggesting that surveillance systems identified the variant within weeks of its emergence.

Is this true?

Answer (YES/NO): NO